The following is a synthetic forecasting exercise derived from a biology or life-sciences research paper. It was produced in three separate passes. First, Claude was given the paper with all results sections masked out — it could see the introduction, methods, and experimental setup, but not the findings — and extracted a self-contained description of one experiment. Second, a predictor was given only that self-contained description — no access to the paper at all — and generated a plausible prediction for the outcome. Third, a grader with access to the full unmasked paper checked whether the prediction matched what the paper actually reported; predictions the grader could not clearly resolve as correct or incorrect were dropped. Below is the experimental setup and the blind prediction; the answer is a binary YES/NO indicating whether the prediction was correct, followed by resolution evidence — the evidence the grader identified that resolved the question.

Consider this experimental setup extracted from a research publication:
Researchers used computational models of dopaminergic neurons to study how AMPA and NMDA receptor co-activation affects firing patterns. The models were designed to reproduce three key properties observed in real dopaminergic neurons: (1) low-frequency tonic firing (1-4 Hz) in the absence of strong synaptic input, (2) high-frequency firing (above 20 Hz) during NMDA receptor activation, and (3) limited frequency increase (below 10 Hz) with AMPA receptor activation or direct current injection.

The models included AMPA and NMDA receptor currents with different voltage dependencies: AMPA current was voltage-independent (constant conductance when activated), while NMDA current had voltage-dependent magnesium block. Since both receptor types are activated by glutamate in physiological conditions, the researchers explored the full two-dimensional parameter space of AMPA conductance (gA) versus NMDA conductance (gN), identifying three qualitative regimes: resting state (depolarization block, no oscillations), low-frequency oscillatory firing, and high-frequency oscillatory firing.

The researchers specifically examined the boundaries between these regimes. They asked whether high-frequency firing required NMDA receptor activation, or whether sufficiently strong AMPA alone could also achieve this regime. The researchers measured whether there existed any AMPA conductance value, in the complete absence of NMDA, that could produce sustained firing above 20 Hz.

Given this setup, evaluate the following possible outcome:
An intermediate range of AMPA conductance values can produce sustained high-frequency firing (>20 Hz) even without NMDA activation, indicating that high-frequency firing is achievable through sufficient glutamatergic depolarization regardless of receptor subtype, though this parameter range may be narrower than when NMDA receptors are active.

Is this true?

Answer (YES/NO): NO